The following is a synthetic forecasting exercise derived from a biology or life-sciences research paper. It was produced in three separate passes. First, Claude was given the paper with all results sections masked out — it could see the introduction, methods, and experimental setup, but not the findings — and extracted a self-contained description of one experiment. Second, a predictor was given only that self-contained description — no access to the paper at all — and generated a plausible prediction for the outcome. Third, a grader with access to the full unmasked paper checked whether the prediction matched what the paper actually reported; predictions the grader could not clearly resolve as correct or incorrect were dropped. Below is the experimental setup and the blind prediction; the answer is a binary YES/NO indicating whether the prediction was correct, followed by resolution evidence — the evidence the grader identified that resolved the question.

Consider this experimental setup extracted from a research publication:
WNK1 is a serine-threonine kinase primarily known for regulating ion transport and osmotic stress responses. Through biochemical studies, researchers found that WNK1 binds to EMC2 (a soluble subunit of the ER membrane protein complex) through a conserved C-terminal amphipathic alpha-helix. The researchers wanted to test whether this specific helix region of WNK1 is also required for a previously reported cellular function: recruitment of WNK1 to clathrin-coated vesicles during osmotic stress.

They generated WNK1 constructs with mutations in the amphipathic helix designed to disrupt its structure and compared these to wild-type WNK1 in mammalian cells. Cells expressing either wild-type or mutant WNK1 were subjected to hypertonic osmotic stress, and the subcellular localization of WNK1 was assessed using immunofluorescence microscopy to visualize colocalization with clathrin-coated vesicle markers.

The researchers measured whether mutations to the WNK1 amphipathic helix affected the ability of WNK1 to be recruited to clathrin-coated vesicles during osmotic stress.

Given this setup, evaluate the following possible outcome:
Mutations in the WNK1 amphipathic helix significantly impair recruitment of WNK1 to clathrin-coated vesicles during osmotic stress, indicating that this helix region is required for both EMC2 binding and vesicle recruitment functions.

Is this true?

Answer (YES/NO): YES